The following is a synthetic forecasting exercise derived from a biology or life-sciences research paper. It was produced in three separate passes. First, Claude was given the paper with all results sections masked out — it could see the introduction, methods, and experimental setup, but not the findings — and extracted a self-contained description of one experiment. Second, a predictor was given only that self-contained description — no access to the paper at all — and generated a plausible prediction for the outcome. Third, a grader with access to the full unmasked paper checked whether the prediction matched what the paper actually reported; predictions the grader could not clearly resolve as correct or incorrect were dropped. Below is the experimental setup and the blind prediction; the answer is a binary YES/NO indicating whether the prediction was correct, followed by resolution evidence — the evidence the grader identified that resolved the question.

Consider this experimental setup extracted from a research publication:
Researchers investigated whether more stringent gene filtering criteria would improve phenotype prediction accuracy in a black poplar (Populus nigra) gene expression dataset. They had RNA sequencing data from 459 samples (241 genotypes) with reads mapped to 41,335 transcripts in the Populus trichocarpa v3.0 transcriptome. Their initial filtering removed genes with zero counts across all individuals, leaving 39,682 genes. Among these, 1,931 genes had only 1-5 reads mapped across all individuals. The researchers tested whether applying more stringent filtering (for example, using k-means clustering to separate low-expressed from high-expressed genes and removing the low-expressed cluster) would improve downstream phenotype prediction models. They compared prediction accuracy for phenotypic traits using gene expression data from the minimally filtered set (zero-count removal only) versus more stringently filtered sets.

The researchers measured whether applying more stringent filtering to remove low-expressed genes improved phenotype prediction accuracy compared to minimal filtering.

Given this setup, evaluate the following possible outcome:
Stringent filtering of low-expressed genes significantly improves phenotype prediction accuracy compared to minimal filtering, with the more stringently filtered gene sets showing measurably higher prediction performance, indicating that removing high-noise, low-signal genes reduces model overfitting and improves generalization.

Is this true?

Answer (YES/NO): NO